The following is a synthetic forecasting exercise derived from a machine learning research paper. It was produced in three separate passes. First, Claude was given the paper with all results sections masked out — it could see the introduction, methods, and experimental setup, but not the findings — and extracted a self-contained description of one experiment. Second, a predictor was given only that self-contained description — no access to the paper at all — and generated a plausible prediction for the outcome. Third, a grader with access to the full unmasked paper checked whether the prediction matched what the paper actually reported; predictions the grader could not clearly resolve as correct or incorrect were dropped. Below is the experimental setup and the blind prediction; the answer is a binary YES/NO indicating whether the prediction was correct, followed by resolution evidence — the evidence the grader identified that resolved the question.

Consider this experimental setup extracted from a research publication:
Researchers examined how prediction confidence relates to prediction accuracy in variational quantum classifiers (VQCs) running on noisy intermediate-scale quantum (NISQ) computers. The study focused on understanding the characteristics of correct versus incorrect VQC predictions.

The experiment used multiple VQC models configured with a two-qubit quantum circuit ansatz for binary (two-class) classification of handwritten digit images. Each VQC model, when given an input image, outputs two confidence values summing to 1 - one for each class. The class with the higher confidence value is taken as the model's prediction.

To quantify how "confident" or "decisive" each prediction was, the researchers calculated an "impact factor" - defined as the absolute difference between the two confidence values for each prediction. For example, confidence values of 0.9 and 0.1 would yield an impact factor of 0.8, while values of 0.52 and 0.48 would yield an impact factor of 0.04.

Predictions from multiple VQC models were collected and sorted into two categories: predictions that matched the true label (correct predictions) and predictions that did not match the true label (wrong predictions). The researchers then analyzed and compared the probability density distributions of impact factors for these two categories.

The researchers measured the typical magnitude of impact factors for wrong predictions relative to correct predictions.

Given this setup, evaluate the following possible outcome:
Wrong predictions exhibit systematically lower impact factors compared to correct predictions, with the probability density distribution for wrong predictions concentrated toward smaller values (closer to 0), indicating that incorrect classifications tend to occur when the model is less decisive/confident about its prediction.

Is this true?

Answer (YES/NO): NO